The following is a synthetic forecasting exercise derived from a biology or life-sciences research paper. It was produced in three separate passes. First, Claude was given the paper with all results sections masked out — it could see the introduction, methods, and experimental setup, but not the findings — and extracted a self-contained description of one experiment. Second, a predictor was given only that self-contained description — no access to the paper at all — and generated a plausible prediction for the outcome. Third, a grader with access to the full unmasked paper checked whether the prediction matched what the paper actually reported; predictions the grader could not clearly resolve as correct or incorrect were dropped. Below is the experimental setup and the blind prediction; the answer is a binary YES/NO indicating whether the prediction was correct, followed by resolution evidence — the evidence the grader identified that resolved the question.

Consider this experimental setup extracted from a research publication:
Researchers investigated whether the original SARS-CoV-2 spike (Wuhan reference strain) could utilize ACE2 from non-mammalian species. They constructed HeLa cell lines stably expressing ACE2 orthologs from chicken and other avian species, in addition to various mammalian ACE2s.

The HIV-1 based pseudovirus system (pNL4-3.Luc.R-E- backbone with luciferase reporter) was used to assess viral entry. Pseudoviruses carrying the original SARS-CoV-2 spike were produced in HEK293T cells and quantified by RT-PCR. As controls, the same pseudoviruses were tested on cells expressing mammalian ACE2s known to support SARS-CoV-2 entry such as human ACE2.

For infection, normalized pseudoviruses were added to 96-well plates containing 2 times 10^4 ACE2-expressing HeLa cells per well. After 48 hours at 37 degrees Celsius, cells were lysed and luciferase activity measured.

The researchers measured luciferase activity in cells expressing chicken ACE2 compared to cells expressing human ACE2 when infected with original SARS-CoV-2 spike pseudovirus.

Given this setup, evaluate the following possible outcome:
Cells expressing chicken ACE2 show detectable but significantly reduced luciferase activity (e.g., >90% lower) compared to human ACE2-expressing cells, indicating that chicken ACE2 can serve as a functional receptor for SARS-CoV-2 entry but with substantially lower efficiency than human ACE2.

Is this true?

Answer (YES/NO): NO